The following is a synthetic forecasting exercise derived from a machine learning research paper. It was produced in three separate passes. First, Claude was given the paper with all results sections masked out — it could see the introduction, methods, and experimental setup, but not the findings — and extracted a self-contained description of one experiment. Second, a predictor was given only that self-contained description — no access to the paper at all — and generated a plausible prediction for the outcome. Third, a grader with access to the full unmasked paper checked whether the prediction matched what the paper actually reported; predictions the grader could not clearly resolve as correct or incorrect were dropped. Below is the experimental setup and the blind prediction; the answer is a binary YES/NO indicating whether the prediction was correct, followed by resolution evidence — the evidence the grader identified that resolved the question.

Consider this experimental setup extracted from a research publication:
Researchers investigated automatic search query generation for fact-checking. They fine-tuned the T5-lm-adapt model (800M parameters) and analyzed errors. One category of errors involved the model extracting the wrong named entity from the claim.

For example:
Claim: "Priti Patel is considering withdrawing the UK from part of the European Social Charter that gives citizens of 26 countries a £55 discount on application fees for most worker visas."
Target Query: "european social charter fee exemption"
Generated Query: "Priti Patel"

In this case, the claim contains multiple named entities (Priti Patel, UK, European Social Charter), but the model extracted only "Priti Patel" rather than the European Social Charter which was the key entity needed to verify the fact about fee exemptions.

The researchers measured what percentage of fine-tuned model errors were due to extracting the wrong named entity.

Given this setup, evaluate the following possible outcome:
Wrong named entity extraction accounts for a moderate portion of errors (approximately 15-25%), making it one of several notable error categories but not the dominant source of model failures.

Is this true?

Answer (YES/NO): YES